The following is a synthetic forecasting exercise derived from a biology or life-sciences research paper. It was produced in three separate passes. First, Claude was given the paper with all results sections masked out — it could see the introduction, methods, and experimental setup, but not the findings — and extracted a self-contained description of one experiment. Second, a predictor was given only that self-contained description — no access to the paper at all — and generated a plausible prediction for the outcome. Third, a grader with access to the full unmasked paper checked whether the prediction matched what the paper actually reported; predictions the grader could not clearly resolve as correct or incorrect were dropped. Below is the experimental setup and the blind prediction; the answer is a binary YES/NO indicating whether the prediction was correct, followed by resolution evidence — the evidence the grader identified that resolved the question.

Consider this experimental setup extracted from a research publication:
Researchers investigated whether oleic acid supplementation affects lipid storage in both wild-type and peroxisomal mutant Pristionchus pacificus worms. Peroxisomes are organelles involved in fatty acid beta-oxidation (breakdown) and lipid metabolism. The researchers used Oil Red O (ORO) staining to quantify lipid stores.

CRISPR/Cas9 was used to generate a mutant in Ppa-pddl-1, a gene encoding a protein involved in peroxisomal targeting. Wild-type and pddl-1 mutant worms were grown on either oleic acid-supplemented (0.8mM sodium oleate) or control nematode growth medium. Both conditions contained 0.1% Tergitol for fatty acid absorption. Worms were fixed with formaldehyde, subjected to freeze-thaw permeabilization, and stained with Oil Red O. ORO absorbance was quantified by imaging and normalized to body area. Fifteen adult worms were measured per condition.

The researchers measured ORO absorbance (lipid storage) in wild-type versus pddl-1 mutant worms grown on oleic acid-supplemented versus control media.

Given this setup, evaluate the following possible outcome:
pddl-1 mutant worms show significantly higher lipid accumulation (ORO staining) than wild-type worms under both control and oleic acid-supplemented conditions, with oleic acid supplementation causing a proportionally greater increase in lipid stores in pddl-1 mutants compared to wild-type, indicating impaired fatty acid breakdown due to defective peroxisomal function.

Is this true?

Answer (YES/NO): NO